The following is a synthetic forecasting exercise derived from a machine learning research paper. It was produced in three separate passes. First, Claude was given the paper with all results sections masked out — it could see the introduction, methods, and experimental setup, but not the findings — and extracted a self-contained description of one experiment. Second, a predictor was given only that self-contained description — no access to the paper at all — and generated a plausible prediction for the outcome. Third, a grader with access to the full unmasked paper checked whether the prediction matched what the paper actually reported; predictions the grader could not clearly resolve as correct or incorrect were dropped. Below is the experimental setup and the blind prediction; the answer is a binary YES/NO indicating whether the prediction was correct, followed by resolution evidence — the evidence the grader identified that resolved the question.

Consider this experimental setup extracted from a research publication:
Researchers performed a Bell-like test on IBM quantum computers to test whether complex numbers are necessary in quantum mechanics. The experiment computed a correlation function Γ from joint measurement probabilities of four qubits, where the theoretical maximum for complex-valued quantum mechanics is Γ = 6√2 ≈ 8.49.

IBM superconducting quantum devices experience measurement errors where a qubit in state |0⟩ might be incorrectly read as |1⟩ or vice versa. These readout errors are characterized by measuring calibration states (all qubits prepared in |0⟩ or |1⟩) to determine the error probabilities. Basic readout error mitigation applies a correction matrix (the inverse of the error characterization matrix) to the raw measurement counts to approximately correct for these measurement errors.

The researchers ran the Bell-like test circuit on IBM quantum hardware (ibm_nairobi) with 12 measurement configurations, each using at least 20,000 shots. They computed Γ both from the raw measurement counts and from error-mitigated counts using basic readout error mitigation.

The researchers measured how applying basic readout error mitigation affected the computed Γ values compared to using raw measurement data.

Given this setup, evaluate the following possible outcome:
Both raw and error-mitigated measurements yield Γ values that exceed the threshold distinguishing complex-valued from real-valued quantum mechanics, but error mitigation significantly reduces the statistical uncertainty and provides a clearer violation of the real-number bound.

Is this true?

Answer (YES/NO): NO